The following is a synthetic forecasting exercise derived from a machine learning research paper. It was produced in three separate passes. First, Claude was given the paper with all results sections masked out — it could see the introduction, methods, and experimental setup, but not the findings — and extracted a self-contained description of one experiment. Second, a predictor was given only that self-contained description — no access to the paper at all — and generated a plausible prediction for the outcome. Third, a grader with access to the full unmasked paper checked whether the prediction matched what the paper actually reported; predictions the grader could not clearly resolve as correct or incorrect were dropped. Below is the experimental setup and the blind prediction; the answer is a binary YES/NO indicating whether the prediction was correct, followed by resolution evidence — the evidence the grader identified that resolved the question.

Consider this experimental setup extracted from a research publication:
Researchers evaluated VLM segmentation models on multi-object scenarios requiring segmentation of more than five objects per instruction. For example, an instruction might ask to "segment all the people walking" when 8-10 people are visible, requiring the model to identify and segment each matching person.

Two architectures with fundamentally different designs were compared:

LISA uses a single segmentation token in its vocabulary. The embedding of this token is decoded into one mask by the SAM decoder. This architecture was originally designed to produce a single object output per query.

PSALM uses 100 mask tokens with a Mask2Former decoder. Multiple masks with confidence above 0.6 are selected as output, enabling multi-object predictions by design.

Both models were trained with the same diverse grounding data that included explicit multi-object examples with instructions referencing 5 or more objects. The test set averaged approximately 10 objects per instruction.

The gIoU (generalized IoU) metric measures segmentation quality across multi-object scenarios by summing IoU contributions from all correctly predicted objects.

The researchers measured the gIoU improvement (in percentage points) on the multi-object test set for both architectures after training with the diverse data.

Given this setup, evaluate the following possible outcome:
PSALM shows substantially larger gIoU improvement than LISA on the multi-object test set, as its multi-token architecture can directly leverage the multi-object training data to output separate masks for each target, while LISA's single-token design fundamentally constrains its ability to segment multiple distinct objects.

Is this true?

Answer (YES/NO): YES